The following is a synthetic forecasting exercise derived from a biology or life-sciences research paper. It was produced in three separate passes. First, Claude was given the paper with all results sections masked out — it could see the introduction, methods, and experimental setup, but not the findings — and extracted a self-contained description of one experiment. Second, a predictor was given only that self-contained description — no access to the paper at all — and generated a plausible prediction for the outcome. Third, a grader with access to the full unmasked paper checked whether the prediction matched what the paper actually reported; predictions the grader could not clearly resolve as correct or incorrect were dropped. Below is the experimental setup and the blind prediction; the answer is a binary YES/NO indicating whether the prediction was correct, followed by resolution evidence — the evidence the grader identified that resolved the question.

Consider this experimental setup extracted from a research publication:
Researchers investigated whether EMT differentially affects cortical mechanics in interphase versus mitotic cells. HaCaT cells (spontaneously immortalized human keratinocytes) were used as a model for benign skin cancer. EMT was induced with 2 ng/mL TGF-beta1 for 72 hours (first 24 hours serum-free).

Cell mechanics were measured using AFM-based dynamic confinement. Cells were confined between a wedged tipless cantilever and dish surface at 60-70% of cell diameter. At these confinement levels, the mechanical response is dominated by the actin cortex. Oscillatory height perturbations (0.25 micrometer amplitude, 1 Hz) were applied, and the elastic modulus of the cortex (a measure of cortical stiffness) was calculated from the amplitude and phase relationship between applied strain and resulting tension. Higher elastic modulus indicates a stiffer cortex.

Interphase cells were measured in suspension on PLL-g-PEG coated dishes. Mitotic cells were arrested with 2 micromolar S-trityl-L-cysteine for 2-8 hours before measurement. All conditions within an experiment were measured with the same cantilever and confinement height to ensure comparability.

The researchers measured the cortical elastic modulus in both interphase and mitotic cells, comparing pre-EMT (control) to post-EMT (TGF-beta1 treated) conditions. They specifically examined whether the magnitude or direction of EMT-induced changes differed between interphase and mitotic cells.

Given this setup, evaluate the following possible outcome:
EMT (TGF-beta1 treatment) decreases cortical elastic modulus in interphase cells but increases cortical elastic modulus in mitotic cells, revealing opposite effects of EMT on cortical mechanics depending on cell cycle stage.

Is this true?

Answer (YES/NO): YES